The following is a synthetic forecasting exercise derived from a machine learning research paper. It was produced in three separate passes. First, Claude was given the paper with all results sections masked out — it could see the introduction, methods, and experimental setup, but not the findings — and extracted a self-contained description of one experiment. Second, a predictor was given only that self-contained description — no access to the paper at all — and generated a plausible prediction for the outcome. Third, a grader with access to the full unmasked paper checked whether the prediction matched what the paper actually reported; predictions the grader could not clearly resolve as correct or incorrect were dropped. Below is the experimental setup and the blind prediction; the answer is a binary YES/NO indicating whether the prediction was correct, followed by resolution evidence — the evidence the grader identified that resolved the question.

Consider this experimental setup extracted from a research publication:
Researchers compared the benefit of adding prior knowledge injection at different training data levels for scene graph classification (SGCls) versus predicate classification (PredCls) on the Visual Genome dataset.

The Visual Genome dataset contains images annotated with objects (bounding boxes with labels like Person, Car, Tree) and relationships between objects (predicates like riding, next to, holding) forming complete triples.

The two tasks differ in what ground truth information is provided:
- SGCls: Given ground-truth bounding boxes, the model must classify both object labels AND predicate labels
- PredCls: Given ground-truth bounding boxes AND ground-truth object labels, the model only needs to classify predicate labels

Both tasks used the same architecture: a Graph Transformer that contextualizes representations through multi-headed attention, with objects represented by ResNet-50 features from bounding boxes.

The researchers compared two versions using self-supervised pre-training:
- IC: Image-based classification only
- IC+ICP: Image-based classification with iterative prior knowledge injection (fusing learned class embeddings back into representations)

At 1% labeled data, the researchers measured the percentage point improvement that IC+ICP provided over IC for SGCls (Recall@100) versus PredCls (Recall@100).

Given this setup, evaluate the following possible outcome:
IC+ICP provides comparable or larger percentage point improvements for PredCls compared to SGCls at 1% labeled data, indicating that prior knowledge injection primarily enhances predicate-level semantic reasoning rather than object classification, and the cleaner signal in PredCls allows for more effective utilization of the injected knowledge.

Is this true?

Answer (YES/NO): YES